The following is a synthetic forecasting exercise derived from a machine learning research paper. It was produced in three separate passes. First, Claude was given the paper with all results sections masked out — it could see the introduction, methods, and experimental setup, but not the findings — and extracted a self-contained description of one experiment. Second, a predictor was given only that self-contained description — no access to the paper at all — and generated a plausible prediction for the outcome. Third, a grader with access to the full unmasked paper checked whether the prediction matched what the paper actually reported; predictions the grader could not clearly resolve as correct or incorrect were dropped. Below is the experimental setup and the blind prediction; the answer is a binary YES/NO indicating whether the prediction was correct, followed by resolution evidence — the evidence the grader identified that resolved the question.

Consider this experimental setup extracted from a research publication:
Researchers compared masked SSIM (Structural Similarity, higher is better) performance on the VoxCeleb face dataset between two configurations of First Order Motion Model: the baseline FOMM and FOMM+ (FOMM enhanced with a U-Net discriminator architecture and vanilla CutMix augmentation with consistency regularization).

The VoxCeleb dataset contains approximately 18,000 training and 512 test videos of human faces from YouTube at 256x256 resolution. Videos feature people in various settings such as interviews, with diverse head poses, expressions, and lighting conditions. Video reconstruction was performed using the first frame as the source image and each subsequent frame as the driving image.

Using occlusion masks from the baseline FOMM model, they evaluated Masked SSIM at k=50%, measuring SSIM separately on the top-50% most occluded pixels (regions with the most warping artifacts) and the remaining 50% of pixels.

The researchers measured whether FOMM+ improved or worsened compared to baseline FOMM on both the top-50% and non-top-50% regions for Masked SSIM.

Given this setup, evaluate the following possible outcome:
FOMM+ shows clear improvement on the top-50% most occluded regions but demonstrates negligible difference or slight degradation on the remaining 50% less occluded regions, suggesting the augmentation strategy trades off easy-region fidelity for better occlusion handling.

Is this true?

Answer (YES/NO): NO